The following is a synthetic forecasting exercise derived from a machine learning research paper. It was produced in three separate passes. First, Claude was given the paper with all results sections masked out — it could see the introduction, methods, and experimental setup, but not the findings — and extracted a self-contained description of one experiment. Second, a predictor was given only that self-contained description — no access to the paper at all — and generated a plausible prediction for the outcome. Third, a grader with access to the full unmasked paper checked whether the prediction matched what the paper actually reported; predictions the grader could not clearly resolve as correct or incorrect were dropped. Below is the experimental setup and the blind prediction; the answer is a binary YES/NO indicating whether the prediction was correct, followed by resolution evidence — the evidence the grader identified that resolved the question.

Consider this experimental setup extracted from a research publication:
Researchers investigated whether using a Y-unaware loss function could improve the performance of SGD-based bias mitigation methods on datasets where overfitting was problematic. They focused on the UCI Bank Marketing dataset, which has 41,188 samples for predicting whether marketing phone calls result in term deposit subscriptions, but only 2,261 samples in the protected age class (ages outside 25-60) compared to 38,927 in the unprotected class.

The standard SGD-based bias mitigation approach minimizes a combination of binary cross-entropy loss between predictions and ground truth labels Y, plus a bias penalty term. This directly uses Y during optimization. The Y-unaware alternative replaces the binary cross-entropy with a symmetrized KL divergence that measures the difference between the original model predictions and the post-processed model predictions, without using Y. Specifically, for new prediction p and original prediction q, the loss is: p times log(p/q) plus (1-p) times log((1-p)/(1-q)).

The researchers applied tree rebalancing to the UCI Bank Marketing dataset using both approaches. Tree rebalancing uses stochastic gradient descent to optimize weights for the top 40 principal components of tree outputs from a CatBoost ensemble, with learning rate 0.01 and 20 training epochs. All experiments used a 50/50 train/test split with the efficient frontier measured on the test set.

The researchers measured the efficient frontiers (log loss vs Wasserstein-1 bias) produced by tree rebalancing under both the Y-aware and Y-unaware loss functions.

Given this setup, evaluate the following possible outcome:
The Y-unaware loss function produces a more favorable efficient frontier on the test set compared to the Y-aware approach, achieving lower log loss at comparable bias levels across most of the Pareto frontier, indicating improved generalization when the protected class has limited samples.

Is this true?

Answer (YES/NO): YES